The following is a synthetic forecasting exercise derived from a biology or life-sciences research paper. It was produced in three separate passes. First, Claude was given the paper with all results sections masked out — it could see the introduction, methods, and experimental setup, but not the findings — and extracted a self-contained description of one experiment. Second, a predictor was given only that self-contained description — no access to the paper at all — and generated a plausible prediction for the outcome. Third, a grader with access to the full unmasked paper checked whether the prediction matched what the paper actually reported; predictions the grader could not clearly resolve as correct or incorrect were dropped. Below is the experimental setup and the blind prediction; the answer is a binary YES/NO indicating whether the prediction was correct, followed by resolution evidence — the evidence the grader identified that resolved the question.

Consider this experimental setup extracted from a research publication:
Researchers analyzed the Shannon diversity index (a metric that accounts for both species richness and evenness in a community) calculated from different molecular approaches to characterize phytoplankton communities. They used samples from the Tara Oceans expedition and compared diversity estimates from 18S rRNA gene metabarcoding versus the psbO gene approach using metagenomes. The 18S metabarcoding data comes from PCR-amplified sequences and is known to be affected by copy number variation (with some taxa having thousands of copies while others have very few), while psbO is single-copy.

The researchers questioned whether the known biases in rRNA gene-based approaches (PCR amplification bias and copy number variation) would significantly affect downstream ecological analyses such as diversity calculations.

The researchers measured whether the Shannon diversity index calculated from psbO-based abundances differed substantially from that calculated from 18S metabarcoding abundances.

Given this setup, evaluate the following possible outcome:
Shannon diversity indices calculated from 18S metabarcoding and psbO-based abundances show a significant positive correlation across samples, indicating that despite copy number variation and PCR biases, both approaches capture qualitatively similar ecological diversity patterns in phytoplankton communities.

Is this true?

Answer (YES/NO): YES